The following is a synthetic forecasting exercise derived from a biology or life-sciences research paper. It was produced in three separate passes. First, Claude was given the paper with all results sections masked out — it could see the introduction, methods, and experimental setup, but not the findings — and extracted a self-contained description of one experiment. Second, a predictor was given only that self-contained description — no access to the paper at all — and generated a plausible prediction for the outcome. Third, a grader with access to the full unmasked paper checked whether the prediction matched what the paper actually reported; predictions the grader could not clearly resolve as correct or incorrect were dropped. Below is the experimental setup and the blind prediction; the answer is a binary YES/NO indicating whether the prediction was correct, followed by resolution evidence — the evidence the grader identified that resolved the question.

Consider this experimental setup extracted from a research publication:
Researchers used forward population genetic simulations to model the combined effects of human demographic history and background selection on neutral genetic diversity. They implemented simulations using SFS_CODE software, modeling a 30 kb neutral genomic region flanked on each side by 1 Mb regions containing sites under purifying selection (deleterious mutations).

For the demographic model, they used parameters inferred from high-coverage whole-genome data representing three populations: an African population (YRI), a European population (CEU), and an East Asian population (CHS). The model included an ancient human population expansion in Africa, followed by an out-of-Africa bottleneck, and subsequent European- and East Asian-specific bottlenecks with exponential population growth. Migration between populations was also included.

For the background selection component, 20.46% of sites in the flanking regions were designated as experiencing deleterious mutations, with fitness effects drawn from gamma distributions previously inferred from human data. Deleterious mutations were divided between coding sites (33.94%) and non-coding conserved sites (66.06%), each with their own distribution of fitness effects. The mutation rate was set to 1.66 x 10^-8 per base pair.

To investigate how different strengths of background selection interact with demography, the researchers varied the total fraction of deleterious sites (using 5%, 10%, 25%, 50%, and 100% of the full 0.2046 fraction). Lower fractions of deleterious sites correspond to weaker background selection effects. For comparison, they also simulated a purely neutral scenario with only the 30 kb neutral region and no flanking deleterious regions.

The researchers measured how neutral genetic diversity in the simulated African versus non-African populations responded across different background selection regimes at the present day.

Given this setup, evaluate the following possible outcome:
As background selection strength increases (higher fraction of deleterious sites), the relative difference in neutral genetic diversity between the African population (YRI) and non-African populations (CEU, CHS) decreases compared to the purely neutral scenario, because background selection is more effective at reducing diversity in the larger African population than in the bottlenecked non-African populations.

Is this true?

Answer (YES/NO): NO